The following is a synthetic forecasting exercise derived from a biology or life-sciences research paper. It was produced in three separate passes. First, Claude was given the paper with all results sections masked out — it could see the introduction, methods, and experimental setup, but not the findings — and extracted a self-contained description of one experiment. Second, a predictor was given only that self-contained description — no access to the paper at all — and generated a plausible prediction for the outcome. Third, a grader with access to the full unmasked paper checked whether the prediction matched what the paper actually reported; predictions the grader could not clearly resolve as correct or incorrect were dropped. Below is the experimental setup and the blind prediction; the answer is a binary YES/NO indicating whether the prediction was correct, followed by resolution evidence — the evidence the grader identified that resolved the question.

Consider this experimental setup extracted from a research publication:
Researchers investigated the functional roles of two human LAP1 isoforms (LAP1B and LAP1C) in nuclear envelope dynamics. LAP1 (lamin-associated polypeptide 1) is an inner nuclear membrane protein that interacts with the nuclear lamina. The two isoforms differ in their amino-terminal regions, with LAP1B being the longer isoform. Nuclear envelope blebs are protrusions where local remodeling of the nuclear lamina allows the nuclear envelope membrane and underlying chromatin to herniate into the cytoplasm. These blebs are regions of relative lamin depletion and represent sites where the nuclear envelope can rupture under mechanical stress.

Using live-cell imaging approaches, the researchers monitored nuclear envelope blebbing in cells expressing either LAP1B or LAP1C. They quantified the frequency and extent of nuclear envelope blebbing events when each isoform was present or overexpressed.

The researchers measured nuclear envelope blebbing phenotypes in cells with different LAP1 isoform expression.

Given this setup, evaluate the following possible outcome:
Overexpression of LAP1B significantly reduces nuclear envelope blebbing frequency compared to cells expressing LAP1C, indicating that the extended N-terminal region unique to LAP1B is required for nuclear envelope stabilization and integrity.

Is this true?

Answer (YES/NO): NO